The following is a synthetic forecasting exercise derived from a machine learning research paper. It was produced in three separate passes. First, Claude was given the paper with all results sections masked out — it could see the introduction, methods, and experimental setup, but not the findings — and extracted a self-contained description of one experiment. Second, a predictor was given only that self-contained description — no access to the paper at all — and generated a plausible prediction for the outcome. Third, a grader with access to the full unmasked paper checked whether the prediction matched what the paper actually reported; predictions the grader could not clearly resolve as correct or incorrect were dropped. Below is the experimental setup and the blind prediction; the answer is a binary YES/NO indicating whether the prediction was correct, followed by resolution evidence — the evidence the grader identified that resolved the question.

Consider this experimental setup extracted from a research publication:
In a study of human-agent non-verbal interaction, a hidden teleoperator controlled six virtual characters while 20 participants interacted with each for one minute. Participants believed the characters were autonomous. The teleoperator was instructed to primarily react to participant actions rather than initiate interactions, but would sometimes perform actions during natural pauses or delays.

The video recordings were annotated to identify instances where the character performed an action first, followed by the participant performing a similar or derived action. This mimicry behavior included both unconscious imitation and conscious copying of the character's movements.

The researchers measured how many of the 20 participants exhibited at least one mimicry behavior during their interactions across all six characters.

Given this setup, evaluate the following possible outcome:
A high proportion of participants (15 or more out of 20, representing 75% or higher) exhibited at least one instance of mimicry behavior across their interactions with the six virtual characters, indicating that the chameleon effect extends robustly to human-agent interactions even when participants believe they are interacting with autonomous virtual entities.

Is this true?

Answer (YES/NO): YES